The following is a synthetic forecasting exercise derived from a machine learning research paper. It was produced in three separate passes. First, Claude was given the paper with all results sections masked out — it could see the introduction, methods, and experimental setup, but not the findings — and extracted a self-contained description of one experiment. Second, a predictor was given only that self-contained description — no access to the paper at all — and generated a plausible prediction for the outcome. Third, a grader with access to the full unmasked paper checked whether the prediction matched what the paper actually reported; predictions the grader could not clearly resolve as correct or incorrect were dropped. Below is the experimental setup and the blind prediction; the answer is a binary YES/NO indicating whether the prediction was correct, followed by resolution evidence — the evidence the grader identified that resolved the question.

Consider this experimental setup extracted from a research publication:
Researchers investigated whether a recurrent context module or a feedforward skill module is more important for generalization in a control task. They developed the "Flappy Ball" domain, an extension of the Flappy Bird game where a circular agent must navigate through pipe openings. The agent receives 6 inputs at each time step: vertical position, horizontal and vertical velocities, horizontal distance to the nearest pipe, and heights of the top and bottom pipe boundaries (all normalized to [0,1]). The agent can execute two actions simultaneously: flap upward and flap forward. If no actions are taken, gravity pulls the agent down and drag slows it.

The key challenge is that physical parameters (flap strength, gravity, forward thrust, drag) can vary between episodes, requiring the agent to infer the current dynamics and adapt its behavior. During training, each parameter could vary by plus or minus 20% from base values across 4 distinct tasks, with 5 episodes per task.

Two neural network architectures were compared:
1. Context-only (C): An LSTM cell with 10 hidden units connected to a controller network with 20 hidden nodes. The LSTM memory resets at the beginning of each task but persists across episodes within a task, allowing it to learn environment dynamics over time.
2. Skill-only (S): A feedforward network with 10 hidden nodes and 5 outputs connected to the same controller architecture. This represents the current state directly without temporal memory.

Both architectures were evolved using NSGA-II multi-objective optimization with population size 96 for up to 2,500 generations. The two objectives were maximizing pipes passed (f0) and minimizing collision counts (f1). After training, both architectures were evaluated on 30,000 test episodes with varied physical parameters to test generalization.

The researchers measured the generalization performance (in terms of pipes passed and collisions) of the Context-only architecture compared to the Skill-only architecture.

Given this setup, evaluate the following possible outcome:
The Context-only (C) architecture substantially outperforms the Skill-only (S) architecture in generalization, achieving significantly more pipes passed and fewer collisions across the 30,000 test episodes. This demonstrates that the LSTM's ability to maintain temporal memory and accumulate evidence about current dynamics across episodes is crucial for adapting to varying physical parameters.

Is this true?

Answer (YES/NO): NO